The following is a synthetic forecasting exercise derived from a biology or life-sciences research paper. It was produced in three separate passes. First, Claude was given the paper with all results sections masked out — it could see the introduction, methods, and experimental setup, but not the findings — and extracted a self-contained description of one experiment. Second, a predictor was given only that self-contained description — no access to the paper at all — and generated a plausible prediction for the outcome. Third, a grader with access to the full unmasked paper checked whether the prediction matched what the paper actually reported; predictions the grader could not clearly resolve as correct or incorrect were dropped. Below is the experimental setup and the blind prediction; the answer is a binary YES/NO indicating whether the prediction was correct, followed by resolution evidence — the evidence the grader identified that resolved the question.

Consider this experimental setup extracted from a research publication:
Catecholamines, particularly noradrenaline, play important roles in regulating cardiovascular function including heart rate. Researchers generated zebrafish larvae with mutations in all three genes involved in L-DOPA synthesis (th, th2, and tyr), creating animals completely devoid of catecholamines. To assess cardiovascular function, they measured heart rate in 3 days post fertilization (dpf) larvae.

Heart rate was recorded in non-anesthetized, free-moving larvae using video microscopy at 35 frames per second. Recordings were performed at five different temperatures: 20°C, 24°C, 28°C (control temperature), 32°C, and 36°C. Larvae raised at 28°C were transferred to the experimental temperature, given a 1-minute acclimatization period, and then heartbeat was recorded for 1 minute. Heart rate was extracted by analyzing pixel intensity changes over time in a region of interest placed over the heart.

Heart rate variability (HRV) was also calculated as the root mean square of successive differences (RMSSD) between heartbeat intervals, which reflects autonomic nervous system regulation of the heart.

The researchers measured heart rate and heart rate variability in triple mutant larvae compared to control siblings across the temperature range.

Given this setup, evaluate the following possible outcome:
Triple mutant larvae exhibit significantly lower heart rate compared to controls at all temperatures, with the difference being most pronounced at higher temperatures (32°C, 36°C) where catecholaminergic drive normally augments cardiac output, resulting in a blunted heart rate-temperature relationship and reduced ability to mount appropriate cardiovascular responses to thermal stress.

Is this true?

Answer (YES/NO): NO